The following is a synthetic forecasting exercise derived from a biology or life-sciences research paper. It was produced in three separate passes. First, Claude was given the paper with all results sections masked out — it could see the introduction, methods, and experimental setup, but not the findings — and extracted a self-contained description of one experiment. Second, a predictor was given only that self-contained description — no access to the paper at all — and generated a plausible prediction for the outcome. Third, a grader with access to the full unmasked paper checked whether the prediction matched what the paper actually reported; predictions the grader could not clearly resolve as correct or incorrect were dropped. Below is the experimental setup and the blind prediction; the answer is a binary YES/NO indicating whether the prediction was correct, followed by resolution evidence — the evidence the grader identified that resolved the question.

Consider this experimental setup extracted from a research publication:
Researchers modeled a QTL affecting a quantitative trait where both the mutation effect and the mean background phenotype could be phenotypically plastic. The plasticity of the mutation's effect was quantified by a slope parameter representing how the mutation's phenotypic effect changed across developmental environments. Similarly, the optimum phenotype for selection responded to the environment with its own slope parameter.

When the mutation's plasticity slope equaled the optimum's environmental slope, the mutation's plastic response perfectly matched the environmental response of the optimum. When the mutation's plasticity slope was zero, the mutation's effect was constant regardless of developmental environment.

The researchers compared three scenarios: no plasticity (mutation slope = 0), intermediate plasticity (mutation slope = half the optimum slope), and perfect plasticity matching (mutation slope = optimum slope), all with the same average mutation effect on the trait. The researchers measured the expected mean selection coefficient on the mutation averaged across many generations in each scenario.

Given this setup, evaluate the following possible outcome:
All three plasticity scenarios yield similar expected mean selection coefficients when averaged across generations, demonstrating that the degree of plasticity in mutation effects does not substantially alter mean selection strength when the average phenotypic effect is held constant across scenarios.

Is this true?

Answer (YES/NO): NO